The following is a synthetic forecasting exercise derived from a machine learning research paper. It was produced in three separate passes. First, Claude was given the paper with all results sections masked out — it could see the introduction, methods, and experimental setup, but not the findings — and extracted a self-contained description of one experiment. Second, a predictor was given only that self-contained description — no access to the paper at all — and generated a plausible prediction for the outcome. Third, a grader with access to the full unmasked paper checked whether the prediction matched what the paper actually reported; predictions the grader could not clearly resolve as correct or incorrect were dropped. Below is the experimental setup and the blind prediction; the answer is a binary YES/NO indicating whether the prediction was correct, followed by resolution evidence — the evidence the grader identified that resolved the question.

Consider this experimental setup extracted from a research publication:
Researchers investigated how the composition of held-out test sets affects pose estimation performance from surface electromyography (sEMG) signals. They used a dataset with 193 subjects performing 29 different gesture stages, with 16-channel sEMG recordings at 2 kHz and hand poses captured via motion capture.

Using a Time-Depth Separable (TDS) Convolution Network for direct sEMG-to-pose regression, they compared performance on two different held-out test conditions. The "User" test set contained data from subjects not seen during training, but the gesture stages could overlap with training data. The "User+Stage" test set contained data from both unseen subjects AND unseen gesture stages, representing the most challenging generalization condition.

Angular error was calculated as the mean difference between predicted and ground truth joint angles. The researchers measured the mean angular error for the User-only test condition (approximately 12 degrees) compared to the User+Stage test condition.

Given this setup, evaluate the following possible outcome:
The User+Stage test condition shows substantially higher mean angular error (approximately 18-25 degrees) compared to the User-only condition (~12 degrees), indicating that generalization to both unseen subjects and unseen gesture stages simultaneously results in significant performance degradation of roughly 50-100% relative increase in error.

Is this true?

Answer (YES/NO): NO